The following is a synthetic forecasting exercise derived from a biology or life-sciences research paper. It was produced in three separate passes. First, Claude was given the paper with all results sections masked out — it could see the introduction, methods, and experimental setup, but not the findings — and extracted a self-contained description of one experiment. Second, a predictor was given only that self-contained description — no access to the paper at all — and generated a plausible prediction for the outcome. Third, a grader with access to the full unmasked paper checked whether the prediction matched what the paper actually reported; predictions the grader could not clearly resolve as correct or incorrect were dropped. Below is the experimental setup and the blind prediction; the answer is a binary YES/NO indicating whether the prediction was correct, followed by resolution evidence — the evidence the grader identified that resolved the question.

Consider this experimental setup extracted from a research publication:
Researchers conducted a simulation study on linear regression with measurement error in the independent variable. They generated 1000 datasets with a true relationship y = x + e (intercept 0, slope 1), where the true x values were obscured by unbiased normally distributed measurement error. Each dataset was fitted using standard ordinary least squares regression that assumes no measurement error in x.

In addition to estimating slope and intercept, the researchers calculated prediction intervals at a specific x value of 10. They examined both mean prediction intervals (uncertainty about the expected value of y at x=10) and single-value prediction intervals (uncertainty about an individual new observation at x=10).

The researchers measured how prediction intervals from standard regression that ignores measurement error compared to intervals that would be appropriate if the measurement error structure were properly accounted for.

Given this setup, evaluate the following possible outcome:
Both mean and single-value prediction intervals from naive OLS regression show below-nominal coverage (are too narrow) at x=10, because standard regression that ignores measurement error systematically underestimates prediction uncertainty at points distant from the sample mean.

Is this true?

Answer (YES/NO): NO